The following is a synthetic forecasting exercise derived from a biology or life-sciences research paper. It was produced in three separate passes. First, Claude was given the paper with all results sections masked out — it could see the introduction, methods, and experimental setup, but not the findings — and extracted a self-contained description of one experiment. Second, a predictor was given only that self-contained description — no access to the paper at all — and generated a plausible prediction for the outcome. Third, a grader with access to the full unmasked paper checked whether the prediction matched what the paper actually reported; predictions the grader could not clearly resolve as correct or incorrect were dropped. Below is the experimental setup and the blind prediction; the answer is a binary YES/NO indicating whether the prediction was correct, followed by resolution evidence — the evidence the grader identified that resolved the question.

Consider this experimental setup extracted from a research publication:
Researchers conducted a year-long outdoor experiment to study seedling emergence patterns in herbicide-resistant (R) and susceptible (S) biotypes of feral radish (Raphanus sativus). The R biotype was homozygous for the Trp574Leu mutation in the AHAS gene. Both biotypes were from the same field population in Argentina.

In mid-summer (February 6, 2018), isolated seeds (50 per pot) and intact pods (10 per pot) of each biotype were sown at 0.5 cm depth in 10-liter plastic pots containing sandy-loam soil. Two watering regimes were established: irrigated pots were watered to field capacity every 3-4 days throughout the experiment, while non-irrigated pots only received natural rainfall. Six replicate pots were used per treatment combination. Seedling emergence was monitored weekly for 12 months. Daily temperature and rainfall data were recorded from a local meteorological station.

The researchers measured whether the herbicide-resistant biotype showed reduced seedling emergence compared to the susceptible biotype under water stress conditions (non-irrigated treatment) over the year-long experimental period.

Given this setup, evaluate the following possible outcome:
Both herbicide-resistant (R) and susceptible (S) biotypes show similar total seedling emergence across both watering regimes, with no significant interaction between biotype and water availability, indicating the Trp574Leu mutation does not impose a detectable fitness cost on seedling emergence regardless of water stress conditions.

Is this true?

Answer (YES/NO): NO